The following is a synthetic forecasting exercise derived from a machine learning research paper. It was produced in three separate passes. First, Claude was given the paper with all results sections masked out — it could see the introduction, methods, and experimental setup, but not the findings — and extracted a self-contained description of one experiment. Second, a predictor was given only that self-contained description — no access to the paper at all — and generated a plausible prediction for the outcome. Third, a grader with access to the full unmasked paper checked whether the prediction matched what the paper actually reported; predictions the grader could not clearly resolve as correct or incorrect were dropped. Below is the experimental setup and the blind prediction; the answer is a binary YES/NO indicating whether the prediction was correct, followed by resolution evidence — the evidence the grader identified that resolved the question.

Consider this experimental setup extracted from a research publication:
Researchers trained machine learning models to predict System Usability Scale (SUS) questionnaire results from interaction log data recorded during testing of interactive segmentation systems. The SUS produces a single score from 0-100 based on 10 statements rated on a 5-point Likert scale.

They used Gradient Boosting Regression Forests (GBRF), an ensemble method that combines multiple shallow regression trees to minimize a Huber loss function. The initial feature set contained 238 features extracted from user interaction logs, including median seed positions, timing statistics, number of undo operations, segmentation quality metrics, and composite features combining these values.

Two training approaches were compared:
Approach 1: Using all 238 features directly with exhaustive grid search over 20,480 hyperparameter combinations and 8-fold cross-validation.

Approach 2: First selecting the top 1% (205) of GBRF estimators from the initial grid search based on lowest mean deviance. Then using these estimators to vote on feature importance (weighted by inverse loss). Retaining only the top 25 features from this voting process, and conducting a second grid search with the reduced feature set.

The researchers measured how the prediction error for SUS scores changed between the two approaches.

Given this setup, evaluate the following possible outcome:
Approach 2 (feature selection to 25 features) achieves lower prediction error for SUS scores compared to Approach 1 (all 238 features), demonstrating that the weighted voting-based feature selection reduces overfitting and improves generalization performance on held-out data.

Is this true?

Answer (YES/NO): YES